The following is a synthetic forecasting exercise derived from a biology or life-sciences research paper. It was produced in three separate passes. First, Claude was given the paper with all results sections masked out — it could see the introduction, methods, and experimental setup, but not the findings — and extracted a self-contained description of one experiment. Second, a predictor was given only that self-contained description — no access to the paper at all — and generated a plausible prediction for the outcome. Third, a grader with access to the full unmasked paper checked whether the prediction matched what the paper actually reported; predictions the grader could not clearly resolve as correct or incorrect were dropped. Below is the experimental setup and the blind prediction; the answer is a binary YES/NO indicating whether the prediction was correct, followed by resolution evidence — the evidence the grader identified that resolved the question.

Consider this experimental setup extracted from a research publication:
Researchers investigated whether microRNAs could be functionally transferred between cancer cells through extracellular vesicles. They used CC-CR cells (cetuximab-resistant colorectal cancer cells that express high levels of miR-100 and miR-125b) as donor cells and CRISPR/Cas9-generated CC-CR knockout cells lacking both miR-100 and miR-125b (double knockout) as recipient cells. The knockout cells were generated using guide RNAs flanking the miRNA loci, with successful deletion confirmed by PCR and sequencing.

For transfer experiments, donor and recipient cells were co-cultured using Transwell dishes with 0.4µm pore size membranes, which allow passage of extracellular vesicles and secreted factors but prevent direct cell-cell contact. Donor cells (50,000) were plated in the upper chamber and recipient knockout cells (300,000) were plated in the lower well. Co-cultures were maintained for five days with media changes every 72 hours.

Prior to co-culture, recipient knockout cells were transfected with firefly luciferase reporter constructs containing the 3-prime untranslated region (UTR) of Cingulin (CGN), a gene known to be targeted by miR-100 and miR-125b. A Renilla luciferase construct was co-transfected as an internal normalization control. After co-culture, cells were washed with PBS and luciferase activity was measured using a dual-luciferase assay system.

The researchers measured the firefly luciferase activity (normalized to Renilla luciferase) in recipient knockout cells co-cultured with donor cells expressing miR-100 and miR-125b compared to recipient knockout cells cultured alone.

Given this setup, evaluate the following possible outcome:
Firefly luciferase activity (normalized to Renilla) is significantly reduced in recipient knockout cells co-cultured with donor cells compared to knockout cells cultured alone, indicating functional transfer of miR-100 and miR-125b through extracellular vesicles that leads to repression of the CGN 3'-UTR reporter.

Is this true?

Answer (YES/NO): YES